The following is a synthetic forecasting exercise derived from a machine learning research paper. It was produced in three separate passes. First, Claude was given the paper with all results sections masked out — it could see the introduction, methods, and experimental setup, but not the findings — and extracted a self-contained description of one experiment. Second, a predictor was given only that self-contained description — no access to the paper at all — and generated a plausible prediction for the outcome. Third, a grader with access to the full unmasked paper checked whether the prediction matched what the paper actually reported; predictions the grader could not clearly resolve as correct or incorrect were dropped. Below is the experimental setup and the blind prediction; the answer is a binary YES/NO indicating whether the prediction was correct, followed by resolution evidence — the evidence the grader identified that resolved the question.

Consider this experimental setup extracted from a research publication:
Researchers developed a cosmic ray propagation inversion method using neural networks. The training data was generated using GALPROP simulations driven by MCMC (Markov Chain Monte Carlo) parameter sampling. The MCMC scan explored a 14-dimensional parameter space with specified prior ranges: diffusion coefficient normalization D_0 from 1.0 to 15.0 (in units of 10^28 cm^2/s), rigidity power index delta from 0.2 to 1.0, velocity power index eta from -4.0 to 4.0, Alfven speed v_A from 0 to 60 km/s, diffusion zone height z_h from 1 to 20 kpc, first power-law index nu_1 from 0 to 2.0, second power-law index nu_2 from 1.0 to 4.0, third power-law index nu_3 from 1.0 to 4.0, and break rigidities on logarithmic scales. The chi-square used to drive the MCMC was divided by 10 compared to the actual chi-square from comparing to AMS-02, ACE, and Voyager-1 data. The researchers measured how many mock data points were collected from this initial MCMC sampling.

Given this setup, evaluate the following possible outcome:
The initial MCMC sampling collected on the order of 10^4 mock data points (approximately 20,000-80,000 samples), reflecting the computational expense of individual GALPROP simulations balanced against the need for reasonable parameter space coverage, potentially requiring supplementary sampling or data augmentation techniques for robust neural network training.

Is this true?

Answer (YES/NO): NO